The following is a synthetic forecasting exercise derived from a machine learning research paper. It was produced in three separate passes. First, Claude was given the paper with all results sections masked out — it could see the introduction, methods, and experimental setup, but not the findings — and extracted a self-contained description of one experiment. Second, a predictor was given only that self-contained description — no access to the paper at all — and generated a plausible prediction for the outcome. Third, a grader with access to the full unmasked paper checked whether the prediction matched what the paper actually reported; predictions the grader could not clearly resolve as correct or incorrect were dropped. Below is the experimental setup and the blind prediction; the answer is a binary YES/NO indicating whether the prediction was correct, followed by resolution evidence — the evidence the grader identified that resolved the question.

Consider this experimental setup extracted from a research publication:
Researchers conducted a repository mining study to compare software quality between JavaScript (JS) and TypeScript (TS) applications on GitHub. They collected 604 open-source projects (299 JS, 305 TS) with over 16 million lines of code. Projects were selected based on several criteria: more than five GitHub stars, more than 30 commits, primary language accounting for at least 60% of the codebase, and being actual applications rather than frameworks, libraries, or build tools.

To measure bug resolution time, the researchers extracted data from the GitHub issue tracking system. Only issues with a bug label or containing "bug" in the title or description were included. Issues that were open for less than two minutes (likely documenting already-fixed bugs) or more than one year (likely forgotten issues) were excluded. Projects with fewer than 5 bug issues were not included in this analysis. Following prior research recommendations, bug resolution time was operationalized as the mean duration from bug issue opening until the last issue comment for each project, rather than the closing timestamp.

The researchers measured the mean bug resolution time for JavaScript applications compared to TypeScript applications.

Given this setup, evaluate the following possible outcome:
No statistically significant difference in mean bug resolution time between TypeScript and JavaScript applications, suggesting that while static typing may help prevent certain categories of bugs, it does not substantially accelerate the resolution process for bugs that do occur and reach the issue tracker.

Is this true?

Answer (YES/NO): YES